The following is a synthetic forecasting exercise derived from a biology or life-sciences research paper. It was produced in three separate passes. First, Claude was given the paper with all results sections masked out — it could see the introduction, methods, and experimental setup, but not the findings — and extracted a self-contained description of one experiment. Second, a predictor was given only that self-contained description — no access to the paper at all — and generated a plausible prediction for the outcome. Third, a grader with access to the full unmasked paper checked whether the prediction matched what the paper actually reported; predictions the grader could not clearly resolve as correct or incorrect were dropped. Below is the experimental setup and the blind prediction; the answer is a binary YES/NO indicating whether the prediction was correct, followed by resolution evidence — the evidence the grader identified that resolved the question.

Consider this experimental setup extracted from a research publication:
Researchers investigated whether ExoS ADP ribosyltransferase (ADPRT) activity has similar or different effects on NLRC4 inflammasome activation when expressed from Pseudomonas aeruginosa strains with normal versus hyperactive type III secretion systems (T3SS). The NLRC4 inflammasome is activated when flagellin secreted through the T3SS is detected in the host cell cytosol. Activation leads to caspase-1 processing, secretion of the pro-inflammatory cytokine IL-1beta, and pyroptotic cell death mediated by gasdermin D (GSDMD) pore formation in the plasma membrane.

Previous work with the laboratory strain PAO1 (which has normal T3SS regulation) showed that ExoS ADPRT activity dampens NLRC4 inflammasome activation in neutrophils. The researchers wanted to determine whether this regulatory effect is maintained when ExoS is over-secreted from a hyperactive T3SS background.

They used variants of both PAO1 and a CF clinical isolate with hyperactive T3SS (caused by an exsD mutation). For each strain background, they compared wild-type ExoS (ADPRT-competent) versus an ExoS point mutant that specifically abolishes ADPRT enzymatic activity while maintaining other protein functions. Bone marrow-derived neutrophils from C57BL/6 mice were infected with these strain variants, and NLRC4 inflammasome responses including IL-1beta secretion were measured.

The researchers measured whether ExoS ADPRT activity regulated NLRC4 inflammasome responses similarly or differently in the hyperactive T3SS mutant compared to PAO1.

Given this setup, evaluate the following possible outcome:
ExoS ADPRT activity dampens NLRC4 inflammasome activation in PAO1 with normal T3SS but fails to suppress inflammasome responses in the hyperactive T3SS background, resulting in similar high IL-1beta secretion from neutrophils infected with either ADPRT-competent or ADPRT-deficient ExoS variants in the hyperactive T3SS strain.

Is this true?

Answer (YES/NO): NO